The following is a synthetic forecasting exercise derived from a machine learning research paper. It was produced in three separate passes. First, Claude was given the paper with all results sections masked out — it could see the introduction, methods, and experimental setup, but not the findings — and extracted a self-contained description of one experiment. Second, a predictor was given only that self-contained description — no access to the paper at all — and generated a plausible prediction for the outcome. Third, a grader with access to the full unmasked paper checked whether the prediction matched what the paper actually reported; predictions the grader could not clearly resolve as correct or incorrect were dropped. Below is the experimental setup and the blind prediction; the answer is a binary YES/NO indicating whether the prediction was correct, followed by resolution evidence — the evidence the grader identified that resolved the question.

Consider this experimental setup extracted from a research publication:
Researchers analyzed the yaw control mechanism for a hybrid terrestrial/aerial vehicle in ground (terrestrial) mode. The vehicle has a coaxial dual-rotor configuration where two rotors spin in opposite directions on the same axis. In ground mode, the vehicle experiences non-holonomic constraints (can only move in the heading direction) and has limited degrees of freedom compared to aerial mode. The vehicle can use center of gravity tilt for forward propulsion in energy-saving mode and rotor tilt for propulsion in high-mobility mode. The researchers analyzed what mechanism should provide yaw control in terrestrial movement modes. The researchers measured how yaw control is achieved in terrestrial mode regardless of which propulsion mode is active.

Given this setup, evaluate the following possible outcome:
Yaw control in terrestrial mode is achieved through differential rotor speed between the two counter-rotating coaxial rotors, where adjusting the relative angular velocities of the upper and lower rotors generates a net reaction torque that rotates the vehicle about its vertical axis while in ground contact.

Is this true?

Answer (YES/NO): YES